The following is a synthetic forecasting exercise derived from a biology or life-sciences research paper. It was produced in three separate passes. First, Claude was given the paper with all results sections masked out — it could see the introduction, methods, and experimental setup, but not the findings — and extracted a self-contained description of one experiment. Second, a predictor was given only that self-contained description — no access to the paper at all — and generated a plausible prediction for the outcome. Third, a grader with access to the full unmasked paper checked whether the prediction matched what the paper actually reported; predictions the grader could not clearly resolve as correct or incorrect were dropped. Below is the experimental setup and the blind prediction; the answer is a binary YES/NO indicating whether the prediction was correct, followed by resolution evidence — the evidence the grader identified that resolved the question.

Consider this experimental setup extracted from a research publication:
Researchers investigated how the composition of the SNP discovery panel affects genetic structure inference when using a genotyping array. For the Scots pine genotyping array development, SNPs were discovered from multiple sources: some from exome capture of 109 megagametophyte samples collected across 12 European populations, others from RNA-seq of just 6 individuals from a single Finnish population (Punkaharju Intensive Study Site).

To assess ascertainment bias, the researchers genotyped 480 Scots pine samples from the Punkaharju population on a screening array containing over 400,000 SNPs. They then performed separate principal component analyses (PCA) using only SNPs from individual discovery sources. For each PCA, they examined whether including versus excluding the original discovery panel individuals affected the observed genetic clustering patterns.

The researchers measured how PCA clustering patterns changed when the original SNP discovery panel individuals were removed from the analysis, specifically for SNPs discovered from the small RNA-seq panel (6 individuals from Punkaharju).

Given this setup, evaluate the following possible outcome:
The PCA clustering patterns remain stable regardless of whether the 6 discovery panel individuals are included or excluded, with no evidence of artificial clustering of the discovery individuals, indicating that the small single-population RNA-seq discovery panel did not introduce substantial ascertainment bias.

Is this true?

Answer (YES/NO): NO